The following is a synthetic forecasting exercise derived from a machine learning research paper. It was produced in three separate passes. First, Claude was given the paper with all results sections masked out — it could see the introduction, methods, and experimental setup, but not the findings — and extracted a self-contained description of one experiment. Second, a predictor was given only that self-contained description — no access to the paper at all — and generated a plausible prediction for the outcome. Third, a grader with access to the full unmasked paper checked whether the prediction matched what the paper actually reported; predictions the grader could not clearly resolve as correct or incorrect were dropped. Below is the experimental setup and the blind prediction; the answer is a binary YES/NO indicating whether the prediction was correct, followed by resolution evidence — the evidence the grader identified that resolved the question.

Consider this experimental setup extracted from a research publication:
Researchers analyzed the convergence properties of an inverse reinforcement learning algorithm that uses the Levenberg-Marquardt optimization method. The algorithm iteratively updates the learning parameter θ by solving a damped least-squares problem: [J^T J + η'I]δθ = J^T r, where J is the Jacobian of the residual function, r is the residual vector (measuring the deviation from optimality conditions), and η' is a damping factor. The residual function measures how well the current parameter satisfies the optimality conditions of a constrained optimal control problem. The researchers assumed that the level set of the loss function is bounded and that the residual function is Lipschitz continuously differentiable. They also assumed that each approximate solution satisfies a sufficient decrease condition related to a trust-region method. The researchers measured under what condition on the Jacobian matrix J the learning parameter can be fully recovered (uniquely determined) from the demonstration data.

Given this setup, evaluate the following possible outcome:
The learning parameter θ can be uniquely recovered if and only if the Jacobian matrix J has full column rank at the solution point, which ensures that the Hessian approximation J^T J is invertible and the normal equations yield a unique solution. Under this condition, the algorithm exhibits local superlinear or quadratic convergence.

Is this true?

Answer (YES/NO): NO